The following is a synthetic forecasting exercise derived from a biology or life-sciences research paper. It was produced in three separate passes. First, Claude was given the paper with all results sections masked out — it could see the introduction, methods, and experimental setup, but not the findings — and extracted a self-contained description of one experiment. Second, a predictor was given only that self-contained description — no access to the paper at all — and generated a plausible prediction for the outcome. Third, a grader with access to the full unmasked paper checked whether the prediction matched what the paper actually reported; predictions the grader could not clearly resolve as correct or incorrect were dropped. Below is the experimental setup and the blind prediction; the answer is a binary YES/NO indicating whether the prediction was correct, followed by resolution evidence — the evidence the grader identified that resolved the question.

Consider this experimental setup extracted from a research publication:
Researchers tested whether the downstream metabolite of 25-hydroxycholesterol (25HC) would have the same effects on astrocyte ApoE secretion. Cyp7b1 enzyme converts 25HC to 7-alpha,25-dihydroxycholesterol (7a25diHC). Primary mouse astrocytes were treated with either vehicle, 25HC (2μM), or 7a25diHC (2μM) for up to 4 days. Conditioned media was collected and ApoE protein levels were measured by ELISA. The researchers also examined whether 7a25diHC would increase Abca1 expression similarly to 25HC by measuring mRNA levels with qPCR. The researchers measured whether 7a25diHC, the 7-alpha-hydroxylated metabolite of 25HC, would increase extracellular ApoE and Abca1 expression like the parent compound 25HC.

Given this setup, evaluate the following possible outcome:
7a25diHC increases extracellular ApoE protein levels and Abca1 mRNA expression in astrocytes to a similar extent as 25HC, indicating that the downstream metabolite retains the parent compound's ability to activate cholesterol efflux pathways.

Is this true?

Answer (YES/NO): NO